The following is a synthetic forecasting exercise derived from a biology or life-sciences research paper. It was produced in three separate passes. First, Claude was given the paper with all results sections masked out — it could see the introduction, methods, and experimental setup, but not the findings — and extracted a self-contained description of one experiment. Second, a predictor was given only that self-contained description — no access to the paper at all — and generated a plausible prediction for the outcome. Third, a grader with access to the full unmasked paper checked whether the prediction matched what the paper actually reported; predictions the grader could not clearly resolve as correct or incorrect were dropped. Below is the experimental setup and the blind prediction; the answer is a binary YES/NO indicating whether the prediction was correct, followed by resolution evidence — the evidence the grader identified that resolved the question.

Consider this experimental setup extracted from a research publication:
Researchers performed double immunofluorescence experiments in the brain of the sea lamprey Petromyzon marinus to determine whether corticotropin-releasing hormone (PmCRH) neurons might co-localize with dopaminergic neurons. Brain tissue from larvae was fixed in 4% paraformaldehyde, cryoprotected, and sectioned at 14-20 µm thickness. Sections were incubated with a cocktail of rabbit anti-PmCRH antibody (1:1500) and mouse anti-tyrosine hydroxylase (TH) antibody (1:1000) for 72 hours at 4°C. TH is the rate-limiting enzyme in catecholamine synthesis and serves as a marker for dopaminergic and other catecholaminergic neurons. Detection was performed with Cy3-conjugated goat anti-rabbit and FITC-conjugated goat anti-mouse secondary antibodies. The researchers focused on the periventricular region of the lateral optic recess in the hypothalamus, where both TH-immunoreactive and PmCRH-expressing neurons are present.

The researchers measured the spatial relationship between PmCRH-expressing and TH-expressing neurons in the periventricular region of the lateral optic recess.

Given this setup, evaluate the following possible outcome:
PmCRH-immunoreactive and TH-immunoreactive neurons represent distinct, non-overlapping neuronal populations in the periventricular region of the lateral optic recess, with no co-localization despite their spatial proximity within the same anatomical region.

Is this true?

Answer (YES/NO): YES